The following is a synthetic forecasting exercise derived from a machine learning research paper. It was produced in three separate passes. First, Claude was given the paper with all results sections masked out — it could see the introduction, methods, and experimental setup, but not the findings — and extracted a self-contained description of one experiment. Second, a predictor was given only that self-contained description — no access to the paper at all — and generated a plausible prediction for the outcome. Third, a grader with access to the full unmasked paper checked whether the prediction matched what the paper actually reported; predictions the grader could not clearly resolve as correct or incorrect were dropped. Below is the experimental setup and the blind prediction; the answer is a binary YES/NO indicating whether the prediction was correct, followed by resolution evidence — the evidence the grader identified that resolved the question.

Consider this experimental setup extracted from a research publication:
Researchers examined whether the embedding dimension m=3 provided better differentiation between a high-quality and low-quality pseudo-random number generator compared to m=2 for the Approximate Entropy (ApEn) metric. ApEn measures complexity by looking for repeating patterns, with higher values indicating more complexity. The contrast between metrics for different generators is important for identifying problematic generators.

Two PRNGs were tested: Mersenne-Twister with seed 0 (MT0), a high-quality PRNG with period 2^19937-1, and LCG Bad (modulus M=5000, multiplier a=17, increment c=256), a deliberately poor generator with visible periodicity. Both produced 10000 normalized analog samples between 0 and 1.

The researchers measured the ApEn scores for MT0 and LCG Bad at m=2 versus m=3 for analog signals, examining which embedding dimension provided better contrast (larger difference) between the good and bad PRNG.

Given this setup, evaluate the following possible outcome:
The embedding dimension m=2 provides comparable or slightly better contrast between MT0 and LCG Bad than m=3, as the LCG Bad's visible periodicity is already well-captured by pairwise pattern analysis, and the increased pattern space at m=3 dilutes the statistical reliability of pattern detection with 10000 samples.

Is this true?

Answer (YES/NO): NO